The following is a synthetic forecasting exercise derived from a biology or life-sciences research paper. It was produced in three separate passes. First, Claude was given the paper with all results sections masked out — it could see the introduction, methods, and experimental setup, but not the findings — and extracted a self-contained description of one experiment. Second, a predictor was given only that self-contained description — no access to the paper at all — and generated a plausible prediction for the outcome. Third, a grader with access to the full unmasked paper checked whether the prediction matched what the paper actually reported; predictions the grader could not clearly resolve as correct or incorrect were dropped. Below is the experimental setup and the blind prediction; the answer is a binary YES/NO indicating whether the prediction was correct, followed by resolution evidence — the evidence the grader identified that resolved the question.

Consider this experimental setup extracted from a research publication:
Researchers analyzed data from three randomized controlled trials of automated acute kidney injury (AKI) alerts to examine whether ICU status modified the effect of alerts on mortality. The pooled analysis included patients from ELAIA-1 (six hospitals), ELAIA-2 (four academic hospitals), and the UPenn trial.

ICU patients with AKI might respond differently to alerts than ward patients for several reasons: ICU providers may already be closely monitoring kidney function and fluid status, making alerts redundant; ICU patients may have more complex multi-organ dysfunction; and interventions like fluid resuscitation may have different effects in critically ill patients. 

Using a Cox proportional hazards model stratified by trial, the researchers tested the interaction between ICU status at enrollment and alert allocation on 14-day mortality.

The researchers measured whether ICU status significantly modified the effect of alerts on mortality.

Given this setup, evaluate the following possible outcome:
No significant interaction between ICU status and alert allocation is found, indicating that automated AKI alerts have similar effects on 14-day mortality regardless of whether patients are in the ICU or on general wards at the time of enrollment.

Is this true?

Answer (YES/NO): YES